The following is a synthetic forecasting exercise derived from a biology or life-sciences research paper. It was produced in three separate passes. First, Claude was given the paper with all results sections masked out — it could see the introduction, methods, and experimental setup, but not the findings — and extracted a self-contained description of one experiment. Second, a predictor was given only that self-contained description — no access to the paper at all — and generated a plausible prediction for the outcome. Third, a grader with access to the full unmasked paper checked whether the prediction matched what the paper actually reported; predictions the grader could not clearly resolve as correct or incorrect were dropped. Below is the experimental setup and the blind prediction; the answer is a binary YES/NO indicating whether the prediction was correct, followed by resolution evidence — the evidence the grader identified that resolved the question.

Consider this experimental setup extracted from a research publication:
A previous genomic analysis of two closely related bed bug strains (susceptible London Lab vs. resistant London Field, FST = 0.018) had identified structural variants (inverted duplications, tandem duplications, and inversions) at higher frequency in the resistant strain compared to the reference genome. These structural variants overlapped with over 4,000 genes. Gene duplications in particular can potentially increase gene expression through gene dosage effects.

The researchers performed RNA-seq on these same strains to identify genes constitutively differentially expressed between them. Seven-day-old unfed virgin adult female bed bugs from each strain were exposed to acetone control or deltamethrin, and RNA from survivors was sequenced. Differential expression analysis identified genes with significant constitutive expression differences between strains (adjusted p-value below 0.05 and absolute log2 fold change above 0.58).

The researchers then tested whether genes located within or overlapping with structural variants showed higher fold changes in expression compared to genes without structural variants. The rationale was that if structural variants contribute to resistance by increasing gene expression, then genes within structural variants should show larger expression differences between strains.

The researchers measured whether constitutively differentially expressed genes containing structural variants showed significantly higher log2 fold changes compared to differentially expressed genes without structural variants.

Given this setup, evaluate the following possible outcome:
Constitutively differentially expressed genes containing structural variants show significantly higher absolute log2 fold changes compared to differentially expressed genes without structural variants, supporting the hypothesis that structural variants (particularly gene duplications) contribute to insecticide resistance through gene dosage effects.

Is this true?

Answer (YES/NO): NO